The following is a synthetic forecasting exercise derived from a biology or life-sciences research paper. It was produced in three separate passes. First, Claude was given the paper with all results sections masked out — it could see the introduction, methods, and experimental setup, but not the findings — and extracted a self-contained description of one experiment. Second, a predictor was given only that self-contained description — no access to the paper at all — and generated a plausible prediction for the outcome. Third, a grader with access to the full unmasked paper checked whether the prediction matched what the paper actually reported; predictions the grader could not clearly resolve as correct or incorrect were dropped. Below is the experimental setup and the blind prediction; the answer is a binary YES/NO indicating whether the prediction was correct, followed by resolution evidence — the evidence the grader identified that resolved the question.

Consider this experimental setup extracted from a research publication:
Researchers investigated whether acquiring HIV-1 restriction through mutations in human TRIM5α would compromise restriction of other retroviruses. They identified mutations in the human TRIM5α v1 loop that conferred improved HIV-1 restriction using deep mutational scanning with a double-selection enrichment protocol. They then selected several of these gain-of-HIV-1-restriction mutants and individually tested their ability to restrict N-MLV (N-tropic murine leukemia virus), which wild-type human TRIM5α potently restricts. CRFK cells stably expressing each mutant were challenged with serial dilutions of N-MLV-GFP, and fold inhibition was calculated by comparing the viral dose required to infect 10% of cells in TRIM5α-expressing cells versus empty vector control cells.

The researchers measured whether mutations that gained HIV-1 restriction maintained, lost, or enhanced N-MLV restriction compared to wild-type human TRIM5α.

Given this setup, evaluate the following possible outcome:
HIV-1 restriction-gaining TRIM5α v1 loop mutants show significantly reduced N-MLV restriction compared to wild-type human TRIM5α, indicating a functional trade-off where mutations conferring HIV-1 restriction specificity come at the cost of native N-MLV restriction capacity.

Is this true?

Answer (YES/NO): NO